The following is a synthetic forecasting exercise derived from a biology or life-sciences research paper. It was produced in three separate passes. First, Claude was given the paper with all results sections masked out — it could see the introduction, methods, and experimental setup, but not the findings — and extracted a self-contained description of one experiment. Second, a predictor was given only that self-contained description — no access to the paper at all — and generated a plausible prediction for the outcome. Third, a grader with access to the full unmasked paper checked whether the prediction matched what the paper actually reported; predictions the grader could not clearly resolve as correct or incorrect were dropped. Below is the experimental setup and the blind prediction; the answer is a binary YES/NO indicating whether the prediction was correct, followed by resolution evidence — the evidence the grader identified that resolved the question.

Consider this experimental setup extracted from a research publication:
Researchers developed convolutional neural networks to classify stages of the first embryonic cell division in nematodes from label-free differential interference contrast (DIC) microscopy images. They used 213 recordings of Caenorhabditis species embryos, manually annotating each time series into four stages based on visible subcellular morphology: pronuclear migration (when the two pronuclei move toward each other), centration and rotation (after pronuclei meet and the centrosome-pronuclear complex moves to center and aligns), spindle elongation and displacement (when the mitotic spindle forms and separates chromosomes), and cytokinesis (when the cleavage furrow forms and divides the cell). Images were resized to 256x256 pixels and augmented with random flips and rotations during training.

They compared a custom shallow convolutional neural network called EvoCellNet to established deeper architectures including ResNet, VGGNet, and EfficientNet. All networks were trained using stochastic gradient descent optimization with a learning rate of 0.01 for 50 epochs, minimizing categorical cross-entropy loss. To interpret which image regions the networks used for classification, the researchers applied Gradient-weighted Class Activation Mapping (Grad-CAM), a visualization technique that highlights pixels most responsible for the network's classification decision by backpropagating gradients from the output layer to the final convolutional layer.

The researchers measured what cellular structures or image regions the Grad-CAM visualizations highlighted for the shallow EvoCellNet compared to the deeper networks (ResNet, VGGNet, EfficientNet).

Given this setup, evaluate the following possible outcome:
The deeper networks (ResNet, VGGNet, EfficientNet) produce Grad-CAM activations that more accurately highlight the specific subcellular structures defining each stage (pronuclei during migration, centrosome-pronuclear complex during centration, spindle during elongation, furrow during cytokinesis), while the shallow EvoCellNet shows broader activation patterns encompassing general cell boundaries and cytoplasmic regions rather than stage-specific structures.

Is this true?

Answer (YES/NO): NO